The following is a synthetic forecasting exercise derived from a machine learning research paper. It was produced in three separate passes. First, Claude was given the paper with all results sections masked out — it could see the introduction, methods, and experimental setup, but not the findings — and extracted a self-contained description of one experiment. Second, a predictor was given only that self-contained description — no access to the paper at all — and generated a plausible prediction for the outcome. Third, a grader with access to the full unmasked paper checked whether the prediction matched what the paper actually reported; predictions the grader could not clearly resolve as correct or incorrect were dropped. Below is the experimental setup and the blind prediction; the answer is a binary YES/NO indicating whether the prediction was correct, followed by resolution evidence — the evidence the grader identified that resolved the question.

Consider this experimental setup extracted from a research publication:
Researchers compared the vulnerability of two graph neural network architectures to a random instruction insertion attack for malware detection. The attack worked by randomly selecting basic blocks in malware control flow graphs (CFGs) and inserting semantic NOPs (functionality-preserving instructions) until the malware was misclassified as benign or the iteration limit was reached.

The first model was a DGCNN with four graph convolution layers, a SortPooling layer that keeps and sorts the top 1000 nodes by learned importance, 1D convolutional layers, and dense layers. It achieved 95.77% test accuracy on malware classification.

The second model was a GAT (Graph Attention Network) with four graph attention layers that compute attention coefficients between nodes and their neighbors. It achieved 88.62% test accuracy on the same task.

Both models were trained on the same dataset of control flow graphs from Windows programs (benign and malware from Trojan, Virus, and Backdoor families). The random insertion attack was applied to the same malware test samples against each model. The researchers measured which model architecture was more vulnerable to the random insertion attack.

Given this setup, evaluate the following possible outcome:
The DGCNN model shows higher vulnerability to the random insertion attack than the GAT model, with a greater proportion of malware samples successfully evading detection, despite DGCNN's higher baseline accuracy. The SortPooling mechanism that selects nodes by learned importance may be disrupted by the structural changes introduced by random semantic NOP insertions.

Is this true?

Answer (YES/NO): YES